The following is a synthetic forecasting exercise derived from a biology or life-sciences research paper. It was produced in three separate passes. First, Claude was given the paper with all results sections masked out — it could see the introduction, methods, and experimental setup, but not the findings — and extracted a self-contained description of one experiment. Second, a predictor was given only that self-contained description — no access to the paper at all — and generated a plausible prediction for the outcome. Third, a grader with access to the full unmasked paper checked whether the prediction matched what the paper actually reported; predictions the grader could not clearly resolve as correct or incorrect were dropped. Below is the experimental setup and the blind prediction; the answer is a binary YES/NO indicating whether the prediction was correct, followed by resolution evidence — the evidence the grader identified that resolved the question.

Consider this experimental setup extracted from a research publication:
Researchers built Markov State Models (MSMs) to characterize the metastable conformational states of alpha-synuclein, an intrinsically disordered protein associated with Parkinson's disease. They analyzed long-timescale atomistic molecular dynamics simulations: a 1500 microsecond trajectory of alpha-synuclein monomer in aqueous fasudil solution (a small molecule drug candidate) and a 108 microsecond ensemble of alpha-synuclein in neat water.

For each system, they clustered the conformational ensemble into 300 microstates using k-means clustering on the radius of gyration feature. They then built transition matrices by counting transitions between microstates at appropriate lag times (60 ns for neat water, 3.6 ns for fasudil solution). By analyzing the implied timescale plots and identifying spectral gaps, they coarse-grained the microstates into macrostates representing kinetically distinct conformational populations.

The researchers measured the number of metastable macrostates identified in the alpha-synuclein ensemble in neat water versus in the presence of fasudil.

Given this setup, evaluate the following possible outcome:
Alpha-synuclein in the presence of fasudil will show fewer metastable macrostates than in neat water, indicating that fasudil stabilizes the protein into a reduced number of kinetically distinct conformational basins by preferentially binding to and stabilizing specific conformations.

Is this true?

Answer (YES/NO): NO